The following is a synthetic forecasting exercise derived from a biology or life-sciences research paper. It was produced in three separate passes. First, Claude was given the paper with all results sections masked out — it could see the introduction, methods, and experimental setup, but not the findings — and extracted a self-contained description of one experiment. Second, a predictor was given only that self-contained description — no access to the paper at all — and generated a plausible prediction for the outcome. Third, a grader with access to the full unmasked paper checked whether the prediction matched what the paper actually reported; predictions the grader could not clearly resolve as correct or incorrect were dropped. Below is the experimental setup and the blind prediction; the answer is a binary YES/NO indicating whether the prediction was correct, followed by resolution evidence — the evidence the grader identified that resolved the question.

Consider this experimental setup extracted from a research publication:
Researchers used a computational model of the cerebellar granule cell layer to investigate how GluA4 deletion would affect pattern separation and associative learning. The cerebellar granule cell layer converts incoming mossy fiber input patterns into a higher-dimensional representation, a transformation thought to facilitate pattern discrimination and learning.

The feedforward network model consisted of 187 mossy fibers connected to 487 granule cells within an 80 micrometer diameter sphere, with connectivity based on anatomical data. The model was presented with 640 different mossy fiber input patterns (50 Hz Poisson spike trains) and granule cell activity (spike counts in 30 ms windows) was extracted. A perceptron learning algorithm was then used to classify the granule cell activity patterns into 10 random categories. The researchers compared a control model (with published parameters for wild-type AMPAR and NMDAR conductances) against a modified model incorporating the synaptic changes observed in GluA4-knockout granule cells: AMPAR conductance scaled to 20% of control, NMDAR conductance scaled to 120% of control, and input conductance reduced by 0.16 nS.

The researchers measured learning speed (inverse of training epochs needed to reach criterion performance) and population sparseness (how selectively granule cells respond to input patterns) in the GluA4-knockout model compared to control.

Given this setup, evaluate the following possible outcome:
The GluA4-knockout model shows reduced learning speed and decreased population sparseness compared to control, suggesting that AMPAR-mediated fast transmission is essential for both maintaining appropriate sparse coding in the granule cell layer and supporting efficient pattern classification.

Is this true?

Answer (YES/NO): NO